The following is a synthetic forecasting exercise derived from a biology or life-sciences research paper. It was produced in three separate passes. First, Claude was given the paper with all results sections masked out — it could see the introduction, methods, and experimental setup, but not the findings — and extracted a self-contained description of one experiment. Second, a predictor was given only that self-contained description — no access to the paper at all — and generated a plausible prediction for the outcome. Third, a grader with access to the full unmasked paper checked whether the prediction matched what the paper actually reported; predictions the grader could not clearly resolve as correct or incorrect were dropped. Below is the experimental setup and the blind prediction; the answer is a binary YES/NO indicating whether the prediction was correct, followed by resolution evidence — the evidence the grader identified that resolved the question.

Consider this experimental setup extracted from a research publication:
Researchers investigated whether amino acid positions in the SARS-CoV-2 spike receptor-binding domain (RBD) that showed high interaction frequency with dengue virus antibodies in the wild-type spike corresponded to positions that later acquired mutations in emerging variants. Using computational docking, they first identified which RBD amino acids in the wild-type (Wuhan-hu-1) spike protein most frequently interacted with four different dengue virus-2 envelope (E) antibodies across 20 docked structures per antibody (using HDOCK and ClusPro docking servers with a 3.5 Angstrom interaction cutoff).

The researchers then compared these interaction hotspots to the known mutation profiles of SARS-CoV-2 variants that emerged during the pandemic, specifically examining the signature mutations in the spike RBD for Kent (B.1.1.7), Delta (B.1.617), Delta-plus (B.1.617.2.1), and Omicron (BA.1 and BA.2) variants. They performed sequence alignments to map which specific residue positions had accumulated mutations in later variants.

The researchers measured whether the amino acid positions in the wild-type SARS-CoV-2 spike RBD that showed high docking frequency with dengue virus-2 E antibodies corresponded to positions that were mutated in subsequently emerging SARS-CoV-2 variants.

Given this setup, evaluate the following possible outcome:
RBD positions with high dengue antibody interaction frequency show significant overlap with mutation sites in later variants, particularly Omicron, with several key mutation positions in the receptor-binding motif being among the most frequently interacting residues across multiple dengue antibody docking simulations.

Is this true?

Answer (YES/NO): YES